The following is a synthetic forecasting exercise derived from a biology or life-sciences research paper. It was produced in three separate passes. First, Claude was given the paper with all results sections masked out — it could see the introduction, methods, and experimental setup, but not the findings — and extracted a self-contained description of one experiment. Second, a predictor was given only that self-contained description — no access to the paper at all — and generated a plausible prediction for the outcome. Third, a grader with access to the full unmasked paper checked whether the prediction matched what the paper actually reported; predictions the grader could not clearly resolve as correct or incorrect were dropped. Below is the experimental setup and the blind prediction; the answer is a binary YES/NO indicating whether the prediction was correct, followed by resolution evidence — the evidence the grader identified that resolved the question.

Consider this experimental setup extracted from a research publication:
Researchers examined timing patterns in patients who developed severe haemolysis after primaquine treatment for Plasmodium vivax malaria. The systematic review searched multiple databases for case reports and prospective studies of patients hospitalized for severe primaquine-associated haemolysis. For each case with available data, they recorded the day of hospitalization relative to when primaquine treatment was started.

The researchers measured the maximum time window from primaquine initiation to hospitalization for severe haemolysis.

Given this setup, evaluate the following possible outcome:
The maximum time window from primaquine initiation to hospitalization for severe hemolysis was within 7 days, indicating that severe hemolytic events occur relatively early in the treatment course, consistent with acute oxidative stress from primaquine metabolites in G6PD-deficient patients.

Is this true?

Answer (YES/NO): YES